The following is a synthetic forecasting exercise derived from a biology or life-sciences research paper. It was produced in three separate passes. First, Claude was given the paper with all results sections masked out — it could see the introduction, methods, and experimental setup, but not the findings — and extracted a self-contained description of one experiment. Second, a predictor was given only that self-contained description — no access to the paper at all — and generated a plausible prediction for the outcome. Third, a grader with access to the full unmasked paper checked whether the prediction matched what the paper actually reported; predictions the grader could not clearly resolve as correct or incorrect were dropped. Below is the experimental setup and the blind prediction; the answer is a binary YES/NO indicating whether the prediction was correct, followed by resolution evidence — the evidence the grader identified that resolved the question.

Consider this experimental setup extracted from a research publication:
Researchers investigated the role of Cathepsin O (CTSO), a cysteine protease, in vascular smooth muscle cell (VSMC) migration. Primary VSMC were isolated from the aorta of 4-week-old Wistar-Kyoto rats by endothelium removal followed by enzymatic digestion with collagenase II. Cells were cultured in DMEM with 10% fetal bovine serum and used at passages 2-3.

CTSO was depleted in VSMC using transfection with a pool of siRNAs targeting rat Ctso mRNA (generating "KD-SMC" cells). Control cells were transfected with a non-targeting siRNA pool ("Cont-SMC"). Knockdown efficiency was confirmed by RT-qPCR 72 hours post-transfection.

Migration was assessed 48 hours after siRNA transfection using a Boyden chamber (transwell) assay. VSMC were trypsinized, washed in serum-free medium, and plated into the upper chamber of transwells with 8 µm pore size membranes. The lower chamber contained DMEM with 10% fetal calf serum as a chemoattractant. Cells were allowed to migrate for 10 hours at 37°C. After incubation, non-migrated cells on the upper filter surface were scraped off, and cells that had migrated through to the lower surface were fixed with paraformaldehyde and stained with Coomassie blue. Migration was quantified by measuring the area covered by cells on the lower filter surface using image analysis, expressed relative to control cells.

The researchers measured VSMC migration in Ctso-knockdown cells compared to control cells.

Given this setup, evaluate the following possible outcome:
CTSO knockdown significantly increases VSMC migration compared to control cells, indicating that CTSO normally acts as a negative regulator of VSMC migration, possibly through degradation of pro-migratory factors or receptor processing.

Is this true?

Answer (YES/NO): NO